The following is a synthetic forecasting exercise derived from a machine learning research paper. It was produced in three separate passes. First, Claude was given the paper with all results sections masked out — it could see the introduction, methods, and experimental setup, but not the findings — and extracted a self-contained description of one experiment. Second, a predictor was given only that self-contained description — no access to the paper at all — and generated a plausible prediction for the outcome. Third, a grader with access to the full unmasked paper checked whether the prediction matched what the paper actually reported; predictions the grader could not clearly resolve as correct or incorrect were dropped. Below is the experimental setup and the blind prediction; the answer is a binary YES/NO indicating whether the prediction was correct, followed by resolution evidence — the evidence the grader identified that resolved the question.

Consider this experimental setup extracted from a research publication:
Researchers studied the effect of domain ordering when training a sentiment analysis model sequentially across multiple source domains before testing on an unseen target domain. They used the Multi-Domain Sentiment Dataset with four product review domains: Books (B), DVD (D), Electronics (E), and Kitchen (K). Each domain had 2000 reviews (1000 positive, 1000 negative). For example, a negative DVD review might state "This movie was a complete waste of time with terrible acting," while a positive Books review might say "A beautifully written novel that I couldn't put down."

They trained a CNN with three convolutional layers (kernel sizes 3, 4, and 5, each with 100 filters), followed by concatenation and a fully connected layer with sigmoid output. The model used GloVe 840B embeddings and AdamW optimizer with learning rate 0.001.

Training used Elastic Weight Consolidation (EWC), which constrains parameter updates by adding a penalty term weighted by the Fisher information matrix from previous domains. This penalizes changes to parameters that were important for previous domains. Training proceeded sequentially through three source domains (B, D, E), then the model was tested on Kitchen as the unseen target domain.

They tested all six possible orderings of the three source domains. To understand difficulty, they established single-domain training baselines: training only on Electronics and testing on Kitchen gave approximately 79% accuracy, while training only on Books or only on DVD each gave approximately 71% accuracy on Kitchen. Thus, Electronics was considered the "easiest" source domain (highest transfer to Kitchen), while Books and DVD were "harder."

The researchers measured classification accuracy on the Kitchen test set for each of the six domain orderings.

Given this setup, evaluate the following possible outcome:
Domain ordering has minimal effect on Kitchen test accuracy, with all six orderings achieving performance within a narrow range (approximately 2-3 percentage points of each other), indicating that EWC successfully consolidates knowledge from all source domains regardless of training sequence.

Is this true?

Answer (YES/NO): NO